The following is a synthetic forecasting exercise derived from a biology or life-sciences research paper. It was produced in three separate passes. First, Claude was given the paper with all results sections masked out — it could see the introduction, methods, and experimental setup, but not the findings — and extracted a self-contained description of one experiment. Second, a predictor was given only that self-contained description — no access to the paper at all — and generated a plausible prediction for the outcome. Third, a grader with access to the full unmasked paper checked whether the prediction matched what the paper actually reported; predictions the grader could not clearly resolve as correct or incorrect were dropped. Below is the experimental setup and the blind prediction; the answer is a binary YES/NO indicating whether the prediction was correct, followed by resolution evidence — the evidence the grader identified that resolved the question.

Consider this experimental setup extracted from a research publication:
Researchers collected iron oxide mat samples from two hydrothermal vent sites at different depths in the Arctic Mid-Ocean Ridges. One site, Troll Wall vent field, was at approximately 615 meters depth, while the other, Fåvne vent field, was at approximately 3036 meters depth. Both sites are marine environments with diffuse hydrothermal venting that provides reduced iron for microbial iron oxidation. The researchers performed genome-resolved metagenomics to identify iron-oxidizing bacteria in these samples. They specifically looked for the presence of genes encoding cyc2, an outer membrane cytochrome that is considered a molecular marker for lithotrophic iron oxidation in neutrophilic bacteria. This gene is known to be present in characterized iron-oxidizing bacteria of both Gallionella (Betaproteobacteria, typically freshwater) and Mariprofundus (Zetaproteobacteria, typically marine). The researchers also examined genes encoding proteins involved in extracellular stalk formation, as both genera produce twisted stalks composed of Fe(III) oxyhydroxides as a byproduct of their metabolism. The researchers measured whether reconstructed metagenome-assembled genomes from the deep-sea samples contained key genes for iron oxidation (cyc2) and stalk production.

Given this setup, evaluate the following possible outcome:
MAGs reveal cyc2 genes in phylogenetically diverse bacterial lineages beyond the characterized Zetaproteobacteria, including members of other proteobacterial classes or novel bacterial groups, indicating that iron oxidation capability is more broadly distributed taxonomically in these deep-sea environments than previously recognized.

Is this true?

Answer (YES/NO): NO